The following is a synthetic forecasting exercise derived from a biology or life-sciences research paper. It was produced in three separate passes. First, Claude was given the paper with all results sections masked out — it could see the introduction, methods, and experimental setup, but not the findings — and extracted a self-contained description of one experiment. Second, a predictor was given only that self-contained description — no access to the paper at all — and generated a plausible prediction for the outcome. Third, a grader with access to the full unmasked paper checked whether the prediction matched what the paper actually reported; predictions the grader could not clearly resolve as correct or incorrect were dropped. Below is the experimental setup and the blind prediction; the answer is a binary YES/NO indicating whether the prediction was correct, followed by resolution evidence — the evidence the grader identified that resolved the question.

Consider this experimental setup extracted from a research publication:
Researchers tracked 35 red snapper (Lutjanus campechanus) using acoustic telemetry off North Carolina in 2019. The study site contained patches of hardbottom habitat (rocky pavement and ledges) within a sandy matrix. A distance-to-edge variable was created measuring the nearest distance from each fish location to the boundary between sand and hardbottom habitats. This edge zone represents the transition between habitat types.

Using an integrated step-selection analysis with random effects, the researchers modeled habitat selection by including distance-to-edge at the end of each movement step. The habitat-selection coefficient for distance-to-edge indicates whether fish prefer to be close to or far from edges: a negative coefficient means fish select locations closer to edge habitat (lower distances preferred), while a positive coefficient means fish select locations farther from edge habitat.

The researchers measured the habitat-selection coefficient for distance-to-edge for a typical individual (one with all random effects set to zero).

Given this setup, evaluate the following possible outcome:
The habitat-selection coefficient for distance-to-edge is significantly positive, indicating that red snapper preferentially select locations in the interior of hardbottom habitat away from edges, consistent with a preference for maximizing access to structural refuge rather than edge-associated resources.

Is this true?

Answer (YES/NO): NO